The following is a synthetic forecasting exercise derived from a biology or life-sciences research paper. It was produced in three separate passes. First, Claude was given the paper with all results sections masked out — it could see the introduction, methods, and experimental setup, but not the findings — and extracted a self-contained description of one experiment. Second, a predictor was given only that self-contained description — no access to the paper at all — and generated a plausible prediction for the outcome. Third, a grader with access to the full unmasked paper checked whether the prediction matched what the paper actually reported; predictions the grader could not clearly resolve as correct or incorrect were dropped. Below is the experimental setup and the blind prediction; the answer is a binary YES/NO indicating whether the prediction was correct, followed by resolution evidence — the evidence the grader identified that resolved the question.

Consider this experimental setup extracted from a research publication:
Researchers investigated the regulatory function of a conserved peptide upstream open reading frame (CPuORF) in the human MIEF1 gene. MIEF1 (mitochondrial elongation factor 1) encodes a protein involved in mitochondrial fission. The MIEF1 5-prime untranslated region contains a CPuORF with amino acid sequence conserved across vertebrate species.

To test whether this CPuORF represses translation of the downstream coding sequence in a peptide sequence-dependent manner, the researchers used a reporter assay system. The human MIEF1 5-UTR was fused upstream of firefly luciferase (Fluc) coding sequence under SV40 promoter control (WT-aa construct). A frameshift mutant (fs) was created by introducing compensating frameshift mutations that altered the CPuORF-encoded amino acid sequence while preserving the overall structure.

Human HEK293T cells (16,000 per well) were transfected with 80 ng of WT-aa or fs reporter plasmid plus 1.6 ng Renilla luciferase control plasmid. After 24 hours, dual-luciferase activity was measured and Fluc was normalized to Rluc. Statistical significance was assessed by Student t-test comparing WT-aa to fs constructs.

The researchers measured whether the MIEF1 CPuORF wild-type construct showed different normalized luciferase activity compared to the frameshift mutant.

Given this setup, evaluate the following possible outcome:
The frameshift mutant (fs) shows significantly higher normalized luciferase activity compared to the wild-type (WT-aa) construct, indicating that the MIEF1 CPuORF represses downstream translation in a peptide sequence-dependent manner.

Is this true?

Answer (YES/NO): YES